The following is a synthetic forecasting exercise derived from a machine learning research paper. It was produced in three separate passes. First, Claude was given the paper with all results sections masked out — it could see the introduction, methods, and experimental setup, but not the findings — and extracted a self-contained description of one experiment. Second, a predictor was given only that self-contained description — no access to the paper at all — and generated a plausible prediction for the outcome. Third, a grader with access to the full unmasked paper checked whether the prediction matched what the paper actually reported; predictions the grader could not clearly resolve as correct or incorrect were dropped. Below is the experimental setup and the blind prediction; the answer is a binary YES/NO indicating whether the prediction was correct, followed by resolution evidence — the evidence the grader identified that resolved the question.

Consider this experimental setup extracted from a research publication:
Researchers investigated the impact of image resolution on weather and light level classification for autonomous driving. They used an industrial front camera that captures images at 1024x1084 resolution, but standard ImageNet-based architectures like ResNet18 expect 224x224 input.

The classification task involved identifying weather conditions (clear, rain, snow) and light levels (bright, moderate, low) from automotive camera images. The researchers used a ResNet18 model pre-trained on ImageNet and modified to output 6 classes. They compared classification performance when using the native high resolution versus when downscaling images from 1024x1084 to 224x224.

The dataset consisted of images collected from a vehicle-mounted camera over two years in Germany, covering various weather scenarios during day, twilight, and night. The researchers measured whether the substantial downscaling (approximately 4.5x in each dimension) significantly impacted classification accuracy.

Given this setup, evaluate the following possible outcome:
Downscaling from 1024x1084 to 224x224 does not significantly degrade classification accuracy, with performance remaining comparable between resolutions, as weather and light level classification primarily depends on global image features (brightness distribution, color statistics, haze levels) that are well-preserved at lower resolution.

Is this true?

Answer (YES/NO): YES